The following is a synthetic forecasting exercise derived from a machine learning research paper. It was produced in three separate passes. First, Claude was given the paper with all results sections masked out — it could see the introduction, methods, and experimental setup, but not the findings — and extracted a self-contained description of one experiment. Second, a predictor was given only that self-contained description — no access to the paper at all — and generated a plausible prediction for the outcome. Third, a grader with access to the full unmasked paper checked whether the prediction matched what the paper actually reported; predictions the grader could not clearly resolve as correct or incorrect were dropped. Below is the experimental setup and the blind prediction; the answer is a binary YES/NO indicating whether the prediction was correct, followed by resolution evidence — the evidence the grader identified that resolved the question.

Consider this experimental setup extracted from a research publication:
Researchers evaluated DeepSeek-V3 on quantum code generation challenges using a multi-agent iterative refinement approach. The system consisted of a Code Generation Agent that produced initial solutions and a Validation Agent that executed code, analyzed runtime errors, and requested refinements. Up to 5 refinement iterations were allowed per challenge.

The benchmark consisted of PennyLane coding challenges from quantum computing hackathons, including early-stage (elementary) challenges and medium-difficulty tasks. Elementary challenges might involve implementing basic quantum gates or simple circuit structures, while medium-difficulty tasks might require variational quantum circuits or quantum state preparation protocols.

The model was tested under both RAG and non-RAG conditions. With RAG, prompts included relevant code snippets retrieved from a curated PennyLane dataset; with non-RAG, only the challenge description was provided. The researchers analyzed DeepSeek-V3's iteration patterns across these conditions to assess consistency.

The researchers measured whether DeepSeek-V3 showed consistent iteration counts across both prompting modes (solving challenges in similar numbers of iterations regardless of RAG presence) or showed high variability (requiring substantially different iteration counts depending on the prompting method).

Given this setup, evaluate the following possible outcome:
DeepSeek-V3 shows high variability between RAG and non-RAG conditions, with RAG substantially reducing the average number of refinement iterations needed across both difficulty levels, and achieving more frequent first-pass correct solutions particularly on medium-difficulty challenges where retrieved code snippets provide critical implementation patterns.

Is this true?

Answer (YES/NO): NO